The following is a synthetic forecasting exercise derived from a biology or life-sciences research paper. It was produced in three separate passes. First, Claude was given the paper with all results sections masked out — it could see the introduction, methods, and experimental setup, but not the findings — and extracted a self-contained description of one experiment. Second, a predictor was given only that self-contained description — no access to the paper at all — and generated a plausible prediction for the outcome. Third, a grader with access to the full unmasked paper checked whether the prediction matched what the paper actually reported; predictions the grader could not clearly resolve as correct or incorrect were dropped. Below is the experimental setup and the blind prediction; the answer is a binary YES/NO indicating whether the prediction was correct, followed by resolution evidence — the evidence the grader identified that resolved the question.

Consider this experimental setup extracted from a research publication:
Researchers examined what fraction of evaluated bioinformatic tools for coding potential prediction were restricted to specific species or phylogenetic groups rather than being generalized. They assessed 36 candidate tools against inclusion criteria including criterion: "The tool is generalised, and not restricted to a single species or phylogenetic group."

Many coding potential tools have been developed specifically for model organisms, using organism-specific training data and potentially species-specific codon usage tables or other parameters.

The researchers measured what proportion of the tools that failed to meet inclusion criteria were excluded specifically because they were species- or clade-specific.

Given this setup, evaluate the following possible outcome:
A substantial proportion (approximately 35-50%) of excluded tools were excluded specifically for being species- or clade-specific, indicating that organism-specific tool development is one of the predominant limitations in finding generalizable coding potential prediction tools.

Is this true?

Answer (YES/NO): NO